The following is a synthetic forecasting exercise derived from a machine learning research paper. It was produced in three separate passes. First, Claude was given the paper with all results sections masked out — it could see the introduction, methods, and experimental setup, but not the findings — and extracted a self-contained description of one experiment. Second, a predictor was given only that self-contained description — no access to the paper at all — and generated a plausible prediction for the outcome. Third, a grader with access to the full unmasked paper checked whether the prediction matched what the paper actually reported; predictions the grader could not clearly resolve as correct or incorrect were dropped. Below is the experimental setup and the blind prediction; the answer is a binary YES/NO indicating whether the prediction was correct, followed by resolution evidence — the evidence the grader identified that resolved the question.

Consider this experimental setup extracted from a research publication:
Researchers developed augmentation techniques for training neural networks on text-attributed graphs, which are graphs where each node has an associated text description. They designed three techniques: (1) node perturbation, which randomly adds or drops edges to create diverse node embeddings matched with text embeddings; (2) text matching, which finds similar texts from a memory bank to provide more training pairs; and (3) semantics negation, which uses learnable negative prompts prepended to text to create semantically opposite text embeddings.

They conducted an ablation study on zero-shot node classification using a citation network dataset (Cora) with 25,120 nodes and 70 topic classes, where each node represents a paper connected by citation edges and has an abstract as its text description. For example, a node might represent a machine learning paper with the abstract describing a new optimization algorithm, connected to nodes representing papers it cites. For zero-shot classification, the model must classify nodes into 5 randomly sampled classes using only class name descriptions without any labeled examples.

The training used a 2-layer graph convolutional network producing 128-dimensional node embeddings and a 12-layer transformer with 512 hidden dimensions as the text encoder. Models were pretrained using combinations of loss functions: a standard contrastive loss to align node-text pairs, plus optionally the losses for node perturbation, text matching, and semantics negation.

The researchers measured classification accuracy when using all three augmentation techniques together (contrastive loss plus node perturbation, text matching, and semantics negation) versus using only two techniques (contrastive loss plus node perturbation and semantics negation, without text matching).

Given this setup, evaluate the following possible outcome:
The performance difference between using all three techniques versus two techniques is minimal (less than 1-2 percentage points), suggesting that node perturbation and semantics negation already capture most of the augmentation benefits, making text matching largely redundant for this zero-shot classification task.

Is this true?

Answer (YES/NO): NO